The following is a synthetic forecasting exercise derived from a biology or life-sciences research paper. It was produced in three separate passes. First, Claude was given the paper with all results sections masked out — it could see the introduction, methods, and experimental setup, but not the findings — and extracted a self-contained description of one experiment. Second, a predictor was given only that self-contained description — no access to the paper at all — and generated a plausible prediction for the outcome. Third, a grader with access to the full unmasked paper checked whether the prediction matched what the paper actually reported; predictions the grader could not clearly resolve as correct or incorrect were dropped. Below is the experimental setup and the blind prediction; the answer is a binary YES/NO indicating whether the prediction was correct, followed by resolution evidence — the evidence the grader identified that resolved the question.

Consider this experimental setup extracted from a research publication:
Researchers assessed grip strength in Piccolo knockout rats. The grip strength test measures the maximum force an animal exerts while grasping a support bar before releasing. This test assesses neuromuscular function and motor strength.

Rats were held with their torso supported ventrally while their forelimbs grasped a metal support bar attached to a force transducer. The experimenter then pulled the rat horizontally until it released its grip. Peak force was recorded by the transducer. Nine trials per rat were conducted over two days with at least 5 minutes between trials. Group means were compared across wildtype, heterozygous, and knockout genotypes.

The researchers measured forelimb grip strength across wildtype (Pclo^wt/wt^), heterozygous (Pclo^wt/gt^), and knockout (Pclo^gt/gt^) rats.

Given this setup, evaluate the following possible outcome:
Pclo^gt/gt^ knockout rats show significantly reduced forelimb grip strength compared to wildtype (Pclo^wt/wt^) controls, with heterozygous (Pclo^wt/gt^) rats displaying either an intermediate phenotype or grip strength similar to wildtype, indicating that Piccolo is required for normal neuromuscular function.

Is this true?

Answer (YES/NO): NO